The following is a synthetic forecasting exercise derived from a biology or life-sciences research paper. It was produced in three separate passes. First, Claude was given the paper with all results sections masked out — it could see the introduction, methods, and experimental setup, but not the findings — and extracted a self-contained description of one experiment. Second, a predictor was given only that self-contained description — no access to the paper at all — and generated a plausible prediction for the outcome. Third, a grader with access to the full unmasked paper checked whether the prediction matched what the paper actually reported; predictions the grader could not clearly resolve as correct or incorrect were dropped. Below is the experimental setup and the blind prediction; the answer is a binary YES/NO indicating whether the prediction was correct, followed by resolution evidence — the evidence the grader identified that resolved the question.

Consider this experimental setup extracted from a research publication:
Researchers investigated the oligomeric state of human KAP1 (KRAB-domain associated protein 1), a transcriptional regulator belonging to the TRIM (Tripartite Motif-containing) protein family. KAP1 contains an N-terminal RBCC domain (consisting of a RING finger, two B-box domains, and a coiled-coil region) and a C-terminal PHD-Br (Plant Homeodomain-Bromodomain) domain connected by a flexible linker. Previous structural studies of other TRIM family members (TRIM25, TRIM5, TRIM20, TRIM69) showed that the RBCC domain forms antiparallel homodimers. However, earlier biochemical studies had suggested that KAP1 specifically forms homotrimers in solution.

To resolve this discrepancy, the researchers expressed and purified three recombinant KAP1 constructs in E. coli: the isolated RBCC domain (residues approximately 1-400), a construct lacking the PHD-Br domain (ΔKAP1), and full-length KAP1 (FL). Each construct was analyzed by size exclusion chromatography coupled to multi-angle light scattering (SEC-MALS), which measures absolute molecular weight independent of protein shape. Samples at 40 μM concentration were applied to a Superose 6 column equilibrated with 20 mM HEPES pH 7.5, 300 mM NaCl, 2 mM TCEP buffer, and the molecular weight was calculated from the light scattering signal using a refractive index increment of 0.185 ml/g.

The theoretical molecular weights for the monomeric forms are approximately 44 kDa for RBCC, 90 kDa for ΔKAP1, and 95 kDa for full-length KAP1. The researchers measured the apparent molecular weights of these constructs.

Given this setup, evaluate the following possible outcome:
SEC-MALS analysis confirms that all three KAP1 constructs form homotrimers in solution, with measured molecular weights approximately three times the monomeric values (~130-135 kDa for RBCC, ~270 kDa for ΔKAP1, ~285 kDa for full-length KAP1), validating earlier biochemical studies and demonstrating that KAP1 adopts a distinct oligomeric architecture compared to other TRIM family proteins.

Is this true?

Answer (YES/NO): NO